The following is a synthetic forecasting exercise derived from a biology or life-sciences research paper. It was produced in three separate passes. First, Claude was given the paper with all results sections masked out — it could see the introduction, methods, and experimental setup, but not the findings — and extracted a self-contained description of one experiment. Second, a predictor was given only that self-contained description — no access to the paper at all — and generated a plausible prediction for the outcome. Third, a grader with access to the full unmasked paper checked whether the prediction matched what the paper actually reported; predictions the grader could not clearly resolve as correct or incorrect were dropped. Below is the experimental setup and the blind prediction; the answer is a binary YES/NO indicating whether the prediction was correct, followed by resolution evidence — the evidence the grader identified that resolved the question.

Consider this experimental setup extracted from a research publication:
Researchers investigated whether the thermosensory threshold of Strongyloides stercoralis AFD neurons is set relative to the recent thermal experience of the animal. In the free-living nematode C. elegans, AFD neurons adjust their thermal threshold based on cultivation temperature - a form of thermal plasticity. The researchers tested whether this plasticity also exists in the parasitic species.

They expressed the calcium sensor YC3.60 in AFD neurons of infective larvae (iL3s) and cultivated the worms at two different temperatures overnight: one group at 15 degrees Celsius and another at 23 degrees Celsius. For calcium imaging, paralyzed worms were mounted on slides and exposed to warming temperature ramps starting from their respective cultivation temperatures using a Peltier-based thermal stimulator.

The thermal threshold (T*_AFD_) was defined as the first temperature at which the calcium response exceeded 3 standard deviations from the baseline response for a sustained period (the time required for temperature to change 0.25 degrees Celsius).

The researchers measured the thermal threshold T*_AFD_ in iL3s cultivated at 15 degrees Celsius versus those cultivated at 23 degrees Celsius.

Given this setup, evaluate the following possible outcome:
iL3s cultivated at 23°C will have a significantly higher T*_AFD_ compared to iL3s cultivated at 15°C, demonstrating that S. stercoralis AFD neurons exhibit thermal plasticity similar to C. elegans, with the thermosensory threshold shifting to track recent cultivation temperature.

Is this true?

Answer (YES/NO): YES